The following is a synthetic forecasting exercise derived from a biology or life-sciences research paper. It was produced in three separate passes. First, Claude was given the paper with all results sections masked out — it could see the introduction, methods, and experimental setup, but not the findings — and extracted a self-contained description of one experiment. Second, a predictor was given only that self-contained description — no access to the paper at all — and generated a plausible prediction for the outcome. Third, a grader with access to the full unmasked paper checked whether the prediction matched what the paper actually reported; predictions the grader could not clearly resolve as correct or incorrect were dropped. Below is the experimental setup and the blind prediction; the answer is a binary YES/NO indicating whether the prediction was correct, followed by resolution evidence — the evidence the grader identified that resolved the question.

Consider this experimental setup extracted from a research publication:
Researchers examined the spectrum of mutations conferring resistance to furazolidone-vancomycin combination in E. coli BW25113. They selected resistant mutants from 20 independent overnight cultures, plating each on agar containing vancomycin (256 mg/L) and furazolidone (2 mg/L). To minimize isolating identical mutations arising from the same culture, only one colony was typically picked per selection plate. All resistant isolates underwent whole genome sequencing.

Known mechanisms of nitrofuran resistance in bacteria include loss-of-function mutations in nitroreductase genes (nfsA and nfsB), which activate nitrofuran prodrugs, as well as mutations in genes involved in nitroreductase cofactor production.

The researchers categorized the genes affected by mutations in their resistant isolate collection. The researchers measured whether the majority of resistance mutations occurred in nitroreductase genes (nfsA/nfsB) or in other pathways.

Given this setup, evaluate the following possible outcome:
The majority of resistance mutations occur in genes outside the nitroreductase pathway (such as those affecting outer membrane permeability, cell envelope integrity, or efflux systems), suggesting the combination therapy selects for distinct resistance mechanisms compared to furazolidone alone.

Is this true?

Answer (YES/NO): NO